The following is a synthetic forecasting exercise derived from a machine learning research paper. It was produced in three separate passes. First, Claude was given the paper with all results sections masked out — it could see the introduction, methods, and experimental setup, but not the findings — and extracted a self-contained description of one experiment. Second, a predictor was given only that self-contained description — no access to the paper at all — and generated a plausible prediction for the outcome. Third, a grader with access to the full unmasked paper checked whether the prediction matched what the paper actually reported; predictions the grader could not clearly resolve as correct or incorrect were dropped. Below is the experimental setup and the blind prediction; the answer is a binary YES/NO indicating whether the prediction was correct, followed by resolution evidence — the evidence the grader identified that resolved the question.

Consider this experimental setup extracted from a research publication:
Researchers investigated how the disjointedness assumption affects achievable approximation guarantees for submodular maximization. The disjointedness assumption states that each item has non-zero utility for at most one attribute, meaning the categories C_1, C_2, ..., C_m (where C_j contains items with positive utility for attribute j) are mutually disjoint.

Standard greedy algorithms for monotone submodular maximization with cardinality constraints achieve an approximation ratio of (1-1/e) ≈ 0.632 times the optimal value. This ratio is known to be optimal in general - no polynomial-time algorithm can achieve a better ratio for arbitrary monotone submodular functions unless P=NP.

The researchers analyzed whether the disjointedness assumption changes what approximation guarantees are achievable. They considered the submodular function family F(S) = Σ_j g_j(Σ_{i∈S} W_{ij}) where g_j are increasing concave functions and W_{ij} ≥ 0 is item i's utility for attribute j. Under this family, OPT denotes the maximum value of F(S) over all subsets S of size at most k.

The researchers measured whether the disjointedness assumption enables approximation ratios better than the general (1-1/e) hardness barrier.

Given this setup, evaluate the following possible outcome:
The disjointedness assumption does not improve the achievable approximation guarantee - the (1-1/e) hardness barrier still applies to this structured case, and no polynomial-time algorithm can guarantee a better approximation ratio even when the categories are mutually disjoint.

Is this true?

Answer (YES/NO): NO